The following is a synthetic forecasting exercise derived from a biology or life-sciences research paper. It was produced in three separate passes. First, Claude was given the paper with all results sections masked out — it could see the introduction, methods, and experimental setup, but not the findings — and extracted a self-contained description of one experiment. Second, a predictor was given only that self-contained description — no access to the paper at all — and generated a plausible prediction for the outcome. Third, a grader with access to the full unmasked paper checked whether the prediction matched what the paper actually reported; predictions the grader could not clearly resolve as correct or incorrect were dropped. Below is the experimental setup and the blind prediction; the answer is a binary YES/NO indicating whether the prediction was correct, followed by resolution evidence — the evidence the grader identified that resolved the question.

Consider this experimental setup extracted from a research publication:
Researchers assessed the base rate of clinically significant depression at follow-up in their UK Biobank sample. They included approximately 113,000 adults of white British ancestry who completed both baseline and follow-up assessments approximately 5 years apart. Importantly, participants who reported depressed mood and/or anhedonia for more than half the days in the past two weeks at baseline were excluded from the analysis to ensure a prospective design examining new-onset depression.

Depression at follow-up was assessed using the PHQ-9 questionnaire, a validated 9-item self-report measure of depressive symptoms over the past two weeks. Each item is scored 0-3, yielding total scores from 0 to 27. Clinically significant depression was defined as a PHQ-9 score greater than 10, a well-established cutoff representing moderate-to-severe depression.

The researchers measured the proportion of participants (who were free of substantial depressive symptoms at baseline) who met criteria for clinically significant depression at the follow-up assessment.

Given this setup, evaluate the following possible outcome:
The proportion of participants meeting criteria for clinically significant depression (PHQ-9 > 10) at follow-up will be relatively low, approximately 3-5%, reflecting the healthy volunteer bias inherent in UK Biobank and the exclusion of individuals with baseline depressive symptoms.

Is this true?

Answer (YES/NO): YES